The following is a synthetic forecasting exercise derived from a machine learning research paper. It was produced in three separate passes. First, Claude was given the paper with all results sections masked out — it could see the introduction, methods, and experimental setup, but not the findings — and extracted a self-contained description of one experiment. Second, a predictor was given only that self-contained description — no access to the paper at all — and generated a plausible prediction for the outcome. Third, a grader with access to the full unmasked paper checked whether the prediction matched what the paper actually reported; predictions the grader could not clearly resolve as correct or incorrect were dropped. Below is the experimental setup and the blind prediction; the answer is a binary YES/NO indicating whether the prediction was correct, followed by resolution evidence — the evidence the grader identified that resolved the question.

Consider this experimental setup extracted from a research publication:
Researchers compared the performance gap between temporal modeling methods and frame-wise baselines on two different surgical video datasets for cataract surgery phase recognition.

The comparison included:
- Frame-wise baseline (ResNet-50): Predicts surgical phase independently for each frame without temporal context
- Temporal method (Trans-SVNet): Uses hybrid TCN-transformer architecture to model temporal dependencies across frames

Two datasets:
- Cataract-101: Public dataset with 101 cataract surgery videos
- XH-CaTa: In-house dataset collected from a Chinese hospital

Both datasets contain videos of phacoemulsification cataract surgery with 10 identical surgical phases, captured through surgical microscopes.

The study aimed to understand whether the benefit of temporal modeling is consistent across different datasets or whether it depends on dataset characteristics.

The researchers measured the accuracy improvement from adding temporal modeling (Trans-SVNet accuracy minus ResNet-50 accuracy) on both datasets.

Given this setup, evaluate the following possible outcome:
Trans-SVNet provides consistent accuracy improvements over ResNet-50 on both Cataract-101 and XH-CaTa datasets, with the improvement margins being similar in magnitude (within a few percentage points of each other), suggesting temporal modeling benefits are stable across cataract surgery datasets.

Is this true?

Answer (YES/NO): YES